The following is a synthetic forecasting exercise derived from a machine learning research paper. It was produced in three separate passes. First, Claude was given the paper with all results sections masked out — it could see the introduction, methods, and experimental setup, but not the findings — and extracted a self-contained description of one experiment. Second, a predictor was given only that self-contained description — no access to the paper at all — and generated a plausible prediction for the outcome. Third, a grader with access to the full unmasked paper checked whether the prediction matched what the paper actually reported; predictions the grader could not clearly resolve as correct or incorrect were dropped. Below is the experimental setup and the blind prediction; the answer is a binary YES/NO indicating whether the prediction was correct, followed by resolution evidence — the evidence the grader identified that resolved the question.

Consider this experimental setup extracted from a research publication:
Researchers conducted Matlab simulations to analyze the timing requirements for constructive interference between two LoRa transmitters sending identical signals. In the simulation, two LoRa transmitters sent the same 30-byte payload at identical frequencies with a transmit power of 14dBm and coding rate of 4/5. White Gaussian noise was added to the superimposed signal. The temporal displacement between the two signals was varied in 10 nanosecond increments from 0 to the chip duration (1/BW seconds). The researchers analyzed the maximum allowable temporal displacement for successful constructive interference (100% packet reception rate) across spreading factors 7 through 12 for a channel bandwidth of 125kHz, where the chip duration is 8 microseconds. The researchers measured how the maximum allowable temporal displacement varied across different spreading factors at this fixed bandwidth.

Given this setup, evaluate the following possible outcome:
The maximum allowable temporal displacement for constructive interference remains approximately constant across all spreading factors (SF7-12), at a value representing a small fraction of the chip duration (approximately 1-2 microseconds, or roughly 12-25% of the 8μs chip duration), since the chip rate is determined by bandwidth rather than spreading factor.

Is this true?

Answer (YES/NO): NO